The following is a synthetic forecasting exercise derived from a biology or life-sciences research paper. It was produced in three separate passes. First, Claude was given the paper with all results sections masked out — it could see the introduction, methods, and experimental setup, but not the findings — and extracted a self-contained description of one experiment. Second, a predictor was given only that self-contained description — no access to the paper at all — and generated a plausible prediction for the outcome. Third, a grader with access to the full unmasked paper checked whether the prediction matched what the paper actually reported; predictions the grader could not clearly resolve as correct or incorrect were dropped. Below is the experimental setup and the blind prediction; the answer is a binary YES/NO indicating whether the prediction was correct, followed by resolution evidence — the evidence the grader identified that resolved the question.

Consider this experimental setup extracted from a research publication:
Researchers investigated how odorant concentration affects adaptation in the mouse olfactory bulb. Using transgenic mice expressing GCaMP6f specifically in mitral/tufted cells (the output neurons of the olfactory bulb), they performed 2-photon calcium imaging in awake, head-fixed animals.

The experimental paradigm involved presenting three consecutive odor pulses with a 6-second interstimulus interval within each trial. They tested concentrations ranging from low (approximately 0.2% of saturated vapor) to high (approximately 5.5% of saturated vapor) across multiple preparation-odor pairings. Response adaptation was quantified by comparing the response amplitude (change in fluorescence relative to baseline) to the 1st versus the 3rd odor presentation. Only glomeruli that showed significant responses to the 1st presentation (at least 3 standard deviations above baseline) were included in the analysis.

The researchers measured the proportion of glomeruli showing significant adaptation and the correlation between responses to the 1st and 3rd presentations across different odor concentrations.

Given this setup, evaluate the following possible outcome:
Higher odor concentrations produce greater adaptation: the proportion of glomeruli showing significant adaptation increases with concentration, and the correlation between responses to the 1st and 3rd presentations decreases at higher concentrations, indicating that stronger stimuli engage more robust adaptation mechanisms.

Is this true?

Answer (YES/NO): YES